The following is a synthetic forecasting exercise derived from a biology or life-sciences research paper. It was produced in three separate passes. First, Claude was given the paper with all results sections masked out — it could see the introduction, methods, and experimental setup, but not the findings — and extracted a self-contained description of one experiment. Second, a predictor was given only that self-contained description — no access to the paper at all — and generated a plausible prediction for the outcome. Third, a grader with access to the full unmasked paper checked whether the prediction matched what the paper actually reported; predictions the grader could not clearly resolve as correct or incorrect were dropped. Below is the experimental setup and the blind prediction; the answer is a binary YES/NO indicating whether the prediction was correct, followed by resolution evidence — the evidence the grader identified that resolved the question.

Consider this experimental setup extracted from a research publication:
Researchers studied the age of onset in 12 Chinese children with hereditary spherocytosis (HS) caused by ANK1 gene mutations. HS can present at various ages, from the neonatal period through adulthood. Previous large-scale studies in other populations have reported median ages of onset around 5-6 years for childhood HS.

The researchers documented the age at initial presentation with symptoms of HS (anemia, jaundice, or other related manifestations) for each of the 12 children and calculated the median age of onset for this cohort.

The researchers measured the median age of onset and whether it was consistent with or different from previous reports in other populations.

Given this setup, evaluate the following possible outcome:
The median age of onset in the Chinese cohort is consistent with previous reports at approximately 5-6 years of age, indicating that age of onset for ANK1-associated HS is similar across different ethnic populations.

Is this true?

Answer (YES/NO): NO